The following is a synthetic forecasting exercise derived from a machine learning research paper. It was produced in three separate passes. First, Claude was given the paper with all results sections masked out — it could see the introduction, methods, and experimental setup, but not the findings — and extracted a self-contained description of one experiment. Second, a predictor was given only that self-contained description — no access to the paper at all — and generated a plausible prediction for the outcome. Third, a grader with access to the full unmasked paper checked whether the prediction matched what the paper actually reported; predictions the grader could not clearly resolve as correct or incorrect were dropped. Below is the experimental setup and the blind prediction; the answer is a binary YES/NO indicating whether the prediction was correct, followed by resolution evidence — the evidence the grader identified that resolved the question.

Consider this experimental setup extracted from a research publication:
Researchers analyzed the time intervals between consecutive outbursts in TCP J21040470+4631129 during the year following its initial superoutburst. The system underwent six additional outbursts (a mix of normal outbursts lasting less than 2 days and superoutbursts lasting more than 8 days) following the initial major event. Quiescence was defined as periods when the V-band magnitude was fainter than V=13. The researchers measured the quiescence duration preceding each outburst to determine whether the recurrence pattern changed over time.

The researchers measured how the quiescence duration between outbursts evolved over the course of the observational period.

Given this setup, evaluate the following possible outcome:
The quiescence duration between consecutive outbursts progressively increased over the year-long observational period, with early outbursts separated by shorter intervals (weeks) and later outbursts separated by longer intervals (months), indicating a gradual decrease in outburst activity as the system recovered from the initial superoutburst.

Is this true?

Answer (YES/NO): YES